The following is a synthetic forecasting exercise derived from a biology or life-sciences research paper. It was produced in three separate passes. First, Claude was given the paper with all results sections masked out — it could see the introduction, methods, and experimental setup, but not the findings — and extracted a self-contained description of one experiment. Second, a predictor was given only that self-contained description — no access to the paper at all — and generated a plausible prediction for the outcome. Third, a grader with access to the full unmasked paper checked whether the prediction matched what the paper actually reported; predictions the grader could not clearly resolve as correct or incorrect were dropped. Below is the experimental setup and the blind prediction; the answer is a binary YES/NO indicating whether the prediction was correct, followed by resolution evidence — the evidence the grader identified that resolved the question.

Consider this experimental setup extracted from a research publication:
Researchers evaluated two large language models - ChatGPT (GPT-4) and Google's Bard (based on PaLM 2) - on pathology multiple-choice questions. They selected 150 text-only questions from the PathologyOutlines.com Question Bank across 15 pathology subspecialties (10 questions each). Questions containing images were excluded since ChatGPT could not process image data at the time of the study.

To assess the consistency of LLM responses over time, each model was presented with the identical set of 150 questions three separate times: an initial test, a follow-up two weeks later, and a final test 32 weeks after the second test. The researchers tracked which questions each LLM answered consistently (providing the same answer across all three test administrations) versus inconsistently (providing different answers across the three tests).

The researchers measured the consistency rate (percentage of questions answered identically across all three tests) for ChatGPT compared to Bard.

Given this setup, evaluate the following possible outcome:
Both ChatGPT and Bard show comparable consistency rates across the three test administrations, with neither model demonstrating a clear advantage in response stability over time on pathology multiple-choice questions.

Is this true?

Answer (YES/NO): NO